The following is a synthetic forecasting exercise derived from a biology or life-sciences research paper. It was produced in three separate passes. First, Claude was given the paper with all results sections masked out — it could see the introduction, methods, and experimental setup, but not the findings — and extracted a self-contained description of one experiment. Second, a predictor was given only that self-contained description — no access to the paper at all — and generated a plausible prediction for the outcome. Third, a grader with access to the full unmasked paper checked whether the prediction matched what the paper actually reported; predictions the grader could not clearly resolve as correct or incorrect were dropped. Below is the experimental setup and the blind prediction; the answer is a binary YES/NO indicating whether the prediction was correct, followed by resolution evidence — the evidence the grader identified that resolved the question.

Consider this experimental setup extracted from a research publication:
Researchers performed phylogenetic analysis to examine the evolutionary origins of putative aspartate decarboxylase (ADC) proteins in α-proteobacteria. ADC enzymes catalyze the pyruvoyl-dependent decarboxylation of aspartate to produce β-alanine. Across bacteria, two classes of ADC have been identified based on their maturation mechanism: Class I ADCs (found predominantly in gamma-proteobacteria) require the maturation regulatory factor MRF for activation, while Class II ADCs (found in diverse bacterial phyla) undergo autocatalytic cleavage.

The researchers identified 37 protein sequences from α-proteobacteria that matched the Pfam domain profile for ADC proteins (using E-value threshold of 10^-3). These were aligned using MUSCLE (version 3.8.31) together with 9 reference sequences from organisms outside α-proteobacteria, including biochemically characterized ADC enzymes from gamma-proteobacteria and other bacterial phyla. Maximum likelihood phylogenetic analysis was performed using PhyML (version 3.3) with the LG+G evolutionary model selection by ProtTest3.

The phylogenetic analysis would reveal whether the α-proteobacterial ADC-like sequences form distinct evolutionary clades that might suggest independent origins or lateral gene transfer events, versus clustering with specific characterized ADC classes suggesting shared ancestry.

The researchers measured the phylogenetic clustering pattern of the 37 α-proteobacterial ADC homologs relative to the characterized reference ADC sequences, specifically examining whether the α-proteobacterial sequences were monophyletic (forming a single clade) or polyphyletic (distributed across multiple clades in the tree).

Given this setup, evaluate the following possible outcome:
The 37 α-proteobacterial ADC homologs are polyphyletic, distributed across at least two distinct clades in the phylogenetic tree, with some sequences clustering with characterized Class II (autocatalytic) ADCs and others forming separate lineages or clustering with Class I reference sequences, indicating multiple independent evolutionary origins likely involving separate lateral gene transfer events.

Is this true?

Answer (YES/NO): NO